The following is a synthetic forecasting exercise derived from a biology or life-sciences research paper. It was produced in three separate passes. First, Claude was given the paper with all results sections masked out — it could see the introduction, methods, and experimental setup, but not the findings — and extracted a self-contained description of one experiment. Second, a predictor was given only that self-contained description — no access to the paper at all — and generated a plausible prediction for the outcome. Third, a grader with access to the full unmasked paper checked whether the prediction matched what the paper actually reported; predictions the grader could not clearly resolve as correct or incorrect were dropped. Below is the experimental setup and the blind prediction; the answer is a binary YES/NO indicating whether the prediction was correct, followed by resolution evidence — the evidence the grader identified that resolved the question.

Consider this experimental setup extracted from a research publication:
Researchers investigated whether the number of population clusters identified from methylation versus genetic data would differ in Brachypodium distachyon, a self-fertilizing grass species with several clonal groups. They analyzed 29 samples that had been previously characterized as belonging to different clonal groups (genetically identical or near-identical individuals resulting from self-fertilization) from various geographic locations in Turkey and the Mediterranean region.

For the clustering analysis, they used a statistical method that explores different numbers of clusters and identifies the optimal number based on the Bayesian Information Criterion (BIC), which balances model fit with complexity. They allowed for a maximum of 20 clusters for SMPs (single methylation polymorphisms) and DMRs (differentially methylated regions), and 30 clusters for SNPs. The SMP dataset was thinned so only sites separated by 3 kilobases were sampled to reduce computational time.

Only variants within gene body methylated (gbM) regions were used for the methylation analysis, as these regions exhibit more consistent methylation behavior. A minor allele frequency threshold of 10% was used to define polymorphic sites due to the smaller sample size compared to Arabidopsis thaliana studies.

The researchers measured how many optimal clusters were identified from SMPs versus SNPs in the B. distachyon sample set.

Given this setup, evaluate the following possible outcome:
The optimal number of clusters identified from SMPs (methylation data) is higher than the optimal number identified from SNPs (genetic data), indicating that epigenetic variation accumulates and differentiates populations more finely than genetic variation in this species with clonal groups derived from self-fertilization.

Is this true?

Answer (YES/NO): YES